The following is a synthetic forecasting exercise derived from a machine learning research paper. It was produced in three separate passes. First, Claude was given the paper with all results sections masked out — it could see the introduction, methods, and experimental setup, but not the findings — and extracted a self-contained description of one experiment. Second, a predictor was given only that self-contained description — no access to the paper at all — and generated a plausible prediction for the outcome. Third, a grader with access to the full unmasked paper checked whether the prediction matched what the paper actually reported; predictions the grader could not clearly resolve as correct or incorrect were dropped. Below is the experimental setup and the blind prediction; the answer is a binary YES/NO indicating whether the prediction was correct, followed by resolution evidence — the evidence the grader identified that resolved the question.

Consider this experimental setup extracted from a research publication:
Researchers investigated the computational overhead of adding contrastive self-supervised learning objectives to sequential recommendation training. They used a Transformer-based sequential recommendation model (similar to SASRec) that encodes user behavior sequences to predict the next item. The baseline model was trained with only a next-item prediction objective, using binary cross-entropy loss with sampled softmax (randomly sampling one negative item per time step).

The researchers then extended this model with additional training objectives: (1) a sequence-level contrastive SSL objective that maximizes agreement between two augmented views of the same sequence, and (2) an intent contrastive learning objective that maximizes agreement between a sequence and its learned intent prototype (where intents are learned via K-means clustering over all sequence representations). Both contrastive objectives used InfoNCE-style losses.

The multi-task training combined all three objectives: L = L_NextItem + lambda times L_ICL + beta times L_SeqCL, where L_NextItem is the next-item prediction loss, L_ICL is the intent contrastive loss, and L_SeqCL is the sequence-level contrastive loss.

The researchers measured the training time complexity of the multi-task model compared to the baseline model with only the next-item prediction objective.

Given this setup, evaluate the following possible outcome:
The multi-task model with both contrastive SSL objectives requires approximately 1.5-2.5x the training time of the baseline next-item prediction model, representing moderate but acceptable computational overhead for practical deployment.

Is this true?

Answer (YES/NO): NO